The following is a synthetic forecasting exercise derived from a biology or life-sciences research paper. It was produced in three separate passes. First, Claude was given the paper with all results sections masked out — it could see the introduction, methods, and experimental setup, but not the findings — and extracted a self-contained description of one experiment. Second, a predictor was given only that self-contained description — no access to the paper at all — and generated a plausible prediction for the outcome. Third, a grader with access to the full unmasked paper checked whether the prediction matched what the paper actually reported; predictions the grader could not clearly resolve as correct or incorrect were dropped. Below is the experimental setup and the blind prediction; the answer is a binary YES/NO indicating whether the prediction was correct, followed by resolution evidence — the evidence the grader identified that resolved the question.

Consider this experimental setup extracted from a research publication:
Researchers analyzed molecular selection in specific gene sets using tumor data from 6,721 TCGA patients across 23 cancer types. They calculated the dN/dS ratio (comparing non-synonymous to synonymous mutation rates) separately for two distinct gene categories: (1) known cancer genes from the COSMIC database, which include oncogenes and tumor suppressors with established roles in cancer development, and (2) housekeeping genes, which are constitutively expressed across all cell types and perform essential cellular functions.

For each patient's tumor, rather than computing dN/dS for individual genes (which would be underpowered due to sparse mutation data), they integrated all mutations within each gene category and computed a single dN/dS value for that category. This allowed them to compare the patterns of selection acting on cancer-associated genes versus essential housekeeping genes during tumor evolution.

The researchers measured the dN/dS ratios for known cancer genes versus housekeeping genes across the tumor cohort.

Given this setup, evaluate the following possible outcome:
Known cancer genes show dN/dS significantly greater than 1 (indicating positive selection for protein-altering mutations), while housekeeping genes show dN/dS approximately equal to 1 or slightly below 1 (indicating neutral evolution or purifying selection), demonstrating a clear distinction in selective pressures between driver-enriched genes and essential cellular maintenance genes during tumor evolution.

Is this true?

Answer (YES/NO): YES